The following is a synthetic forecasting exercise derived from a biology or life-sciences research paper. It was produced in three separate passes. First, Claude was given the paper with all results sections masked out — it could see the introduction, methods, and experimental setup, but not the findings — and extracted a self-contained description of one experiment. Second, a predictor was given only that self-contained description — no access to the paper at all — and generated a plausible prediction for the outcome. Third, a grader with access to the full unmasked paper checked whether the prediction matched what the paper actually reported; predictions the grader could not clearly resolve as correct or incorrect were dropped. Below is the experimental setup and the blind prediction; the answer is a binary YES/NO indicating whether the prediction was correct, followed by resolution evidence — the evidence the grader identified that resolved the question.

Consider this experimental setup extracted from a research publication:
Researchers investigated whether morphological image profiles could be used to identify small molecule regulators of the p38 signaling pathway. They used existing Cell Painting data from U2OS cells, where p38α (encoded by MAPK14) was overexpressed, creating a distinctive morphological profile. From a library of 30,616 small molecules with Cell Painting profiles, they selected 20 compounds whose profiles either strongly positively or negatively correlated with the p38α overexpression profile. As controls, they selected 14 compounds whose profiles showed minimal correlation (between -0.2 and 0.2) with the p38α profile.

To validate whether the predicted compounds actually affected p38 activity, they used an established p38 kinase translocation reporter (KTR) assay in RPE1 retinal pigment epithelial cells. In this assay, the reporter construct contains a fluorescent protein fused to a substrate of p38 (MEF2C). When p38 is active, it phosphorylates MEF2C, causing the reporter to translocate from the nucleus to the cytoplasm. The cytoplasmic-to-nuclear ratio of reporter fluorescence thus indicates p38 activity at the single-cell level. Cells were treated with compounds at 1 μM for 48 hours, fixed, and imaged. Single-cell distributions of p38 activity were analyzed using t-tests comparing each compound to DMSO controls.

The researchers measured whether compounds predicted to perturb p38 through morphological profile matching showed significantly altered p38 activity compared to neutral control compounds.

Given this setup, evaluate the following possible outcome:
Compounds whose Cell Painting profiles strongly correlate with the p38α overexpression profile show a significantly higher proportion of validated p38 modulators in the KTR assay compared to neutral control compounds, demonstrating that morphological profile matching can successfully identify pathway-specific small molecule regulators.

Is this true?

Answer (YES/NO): YES